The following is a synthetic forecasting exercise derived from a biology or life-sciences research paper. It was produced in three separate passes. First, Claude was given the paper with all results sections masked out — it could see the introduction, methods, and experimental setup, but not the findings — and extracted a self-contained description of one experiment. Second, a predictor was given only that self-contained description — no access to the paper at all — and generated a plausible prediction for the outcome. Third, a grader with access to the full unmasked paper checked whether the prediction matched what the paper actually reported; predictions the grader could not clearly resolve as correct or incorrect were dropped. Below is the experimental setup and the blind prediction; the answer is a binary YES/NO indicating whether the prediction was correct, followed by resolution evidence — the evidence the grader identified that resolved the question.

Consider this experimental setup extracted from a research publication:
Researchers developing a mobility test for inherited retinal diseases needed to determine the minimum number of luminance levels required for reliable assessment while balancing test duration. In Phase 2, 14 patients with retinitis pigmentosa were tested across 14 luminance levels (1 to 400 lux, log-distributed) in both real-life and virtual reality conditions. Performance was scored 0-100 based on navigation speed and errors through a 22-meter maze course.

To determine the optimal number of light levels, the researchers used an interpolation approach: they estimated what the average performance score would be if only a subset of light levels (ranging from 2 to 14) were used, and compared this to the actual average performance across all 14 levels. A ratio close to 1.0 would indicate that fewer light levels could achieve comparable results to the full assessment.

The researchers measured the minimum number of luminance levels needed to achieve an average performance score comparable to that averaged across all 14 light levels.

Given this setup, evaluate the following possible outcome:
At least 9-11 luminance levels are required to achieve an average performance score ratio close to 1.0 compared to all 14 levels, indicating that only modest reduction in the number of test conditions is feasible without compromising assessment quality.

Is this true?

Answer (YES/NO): NO